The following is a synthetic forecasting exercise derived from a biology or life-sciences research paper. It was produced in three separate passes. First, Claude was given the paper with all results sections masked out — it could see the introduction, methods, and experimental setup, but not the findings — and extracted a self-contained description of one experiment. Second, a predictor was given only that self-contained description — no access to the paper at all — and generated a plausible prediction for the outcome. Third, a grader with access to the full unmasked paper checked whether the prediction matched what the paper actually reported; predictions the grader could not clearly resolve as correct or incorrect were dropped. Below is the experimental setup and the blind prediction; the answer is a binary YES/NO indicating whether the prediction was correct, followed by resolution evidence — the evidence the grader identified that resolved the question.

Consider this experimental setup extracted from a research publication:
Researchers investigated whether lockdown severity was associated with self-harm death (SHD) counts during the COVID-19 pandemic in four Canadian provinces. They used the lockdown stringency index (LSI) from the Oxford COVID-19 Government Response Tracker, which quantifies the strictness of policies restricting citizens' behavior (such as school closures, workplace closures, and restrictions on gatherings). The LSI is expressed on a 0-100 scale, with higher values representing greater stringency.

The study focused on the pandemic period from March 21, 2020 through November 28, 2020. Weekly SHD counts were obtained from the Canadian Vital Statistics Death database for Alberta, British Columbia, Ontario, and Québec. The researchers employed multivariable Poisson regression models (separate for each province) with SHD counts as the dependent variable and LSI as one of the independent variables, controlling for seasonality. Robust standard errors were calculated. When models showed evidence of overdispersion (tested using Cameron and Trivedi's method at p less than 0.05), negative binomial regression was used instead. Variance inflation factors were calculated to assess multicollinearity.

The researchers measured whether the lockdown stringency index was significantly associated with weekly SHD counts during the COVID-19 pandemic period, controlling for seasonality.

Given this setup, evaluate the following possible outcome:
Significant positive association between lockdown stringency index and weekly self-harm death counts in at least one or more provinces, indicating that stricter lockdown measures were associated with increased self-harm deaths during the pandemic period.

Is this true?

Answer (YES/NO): NO